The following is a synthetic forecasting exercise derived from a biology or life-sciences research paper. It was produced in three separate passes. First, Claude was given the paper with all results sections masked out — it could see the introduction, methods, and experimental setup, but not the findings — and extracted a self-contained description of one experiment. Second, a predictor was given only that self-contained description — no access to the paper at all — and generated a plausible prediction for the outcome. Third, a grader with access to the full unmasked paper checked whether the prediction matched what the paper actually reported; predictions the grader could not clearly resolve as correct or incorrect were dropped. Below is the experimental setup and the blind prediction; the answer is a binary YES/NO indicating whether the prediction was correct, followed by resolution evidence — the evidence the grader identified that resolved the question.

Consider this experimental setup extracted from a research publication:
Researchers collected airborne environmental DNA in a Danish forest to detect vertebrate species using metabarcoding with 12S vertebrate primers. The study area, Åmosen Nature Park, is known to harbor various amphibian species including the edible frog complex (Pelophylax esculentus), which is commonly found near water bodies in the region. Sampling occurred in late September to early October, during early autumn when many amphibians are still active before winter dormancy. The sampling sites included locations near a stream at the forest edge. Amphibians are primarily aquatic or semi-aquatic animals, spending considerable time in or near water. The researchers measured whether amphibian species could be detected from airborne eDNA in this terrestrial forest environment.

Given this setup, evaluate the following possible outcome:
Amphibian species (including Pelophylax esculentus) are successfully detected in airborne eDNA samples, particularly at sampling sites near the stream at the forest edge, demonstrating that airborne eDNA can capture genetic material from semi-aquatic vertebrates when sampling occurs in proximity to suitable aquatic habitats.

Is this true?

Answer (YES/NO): NO